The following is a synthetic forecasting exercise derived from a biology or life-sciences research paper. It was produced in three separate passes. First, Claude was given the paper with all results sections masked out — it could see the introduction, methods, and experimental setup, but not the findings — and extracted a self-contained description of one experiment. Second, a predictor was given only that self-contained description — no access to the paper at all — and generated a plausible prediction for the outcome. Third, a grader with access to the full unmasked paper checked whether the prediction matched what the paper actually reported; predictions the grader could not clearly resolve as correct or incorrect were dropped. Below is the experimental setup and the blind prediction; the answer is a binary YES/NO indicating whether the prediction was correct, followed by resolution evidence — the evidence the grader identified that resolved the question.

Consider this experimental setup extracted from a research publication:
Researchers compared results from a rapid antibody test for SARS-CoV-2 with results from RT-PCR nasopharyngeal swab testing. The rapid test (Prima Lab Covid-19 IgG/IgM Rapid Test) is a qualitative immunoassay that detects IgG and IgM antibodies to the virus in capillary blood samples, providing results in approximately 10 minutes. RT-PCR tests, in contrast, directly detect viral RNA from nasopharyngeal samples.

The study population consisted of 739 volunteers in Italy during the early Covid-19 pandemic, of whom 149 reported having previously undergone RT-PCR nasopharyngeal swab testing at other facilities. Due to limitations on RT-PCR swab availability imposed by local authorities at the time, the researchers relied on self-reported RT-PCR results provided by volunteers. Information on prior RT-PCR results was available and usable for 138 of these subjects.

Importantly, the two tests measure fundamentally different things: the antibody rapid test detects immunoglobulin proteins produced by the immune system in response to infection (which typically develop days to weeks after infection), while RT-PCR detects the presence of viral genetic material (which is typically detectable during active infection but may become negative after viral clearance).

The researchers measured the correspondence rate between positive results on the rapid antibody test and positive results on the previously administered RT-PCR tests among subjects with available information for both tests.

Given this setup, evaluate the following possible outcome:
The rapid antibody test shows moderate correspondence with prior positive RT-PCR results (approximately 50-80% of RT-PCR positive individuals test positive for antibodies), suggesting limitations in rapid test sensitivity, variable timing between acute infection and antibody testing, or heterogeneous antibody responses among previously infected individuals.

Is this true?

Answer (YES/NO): NO